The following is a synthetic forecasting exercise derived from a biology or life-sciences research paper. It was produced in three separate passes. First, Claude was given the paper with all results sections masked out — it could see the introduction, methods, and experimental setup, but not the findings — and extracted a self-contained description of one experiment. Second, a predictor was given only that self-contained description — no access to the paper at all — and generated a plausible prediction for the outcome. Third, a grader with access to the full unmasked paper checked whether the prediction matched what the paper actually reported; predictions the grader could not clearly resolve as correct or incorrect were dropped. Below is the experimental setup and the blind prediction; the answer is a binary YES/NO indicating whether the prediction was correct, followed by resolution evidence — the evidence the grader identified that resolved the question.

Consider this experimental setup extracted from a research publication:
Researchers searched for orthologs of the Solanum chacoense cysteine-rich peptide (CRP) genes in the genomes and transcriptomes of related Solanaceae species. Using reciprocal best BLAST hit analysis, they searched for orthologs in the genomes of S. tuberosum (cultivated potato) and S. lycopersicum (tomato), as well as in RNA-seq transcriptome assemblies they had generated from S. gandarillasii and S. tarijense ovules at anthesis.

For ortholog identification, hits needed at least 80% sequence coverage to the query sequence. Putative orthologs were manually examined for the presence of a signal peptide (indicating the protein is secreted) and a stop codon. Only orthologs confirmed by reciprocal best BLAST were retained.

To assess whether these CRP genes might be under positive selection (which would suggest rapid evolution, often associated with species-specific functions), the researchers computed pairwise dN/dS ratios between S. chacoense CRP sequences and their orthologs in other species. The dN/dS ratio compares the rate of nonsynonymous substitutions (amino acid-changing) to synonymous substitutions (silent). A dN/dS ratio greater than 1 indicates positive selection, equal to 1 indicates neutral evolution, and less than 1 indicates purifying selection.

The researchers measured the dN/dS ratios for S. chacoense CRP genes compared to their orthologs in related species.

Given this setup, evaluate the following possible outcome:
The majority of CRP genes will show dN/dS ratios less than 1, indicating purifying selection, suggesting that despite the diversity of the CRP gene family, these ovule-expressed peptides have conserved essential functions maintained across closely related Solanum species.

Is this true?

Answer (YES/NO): YES